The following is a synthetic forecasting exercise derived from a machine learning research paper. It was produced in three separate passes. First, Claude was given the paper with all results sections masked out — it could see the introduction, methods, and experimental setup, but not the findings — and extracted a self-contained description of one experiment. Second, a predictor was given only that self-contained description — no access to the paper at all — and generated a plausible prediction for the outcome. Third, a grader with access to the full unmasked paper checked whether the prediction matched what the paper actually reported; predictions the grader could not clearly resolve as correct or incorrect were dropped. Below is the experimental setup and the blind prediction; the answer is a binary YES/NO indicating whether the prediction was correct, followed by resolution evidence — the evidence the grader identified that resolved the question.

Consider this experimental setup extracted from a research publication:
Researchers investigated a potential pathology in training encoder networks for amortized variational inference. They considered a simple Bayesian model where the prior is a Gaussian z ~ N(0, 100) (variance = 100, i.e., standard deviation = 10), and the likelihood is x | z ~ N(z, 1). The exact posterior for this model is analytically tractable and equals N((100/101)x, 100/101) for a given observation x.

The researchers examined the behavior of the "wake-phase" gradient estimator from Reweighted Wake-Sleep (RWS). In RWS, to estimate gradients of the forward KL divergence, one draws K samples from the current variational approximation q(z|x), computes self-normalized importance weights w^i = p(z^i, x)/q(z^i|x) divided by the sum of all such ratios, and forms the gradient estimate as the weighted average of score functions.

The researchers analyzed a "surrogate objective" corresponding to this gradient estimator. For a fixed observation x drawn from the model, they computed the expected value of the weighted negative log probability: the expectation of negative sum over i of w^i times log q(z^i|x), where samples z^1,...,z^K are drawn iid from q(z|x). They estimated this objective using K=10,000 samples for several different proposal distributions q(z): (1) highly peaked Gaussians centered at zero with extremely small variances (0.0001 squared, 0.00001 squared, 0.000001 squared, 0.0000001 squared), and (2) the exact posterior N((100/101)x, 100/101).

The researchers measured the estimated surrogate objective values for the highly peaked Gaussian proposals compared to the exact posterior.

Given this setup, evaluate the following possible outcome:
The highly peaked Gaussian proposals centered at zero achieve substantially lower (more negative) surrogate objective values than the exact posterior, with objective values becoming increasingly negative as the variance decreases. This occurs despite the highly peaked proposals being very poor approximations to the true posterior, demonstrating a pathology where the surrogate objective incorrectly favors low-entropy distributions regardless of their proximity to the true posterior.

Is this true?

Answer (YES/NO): YES